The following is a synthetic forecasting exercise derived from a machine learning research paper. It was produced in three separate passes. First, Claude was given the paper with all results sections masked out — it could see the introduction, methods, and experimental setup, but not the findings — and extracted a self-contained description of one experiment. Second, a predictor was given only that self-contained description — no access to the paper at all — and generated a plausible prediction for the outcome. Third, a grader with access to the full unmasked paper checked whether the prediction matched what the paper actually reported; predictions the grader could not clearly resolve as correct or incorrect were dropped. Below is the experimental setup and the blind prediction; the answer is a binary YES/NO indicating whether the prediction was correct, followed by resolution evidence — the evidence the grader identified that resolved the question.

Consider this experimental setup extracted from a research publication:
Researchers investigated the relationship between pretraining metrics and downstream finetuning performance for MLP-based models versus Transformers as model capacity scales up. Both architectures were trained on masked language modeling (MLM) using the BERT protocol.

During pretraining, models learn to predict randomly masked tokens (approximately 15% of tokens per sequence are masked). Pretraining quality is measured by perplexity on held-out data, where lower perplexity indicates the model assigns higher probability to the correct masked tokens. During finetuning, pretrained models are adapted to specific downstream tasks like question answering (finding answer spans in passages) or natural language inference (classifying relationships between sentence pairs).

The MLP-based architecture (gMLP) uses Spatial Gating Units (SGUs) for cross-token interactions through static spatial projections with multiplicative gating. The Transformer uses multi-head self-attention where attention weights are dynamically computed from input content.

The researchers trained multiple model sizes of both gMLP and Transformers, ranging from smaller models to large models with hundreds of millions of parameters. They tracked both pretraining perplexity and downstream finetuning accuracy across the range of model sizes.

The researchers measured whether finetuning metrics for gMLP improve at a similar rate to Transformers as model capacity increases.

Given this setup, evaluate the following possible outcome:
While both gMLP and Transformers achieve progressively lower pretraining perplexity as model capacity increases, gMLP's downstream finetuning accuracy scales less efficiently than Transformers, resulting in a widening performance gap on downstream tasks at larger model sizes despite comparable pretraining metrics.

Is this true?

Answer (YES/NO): NO